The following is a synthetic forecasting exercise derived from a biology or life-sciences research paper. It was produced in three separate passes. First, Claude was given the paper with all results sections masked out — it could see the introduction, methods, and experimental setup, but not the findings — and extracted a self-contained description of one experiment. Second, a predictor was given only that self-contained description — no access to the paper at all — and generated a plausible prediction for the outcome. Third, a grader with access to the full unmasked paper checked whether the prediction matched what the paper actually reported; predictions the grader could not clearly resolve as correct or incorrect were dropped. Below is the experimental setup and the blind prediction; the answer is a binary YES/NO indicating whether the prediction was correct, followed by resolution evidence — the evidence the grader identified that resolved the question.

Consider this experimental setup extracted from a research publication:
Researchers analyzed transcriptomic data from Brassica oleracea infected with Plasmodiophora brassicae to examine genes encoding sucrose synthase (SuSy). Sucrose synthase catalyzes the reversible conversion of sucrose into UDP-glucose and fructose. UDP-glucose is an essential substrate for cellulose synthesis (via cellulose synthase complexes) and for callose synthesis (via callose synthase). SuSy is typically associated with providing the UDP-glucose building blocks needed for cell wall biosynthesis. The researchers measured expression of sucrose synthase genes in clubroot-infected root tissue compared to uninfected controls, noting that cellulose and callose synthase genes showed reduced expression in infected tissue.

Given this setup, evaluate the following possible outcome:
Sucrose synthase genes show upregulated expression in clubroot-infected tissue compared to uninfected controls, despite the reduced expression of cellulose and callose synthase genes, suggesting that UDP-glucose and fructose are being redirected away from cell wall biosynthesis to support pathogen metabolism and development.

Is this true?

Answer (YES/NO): YES